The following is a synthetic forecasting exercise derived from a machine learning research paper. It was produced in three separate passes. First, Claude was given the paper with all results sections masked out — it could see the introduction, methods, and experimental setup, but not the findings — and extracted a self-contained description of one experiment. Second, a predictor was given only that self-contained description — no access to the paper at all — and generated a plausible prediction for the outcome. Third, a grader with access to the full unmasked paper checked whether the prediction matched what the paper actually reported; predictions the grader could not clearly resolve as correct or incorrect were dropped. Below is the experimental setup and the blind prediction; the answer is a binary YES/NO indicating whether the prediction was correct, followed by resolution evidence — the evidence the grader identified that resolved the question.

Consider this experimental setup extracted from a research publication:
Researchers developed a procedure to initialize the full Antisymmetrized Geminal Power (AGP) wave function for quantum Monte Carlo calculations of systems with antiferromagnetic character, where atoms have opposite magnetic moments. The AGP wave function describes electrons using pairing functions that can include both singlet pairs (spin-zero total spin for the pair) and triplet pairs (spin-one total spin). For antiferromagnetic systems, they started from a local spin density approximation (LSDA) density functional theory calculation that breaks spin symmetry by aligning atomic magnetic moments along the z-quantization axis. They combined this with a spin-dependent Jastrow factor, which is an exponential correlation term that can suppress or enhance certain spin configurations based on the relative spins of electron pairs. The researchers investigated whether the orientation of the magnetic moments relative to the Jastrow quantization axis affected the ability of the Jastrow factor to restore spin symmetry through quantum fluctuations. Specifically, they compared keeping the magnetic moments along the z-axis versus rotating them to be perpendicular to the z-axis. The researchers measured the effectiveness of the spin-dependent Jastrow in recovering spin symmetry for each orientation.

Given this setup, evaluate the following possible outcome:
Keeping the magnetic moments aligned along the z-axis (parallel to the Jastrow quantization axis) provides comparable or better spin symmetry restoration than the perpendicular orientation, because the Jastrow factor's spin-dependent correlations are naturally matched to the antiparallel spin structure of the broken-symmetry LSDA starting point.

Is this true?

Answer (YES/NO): NO